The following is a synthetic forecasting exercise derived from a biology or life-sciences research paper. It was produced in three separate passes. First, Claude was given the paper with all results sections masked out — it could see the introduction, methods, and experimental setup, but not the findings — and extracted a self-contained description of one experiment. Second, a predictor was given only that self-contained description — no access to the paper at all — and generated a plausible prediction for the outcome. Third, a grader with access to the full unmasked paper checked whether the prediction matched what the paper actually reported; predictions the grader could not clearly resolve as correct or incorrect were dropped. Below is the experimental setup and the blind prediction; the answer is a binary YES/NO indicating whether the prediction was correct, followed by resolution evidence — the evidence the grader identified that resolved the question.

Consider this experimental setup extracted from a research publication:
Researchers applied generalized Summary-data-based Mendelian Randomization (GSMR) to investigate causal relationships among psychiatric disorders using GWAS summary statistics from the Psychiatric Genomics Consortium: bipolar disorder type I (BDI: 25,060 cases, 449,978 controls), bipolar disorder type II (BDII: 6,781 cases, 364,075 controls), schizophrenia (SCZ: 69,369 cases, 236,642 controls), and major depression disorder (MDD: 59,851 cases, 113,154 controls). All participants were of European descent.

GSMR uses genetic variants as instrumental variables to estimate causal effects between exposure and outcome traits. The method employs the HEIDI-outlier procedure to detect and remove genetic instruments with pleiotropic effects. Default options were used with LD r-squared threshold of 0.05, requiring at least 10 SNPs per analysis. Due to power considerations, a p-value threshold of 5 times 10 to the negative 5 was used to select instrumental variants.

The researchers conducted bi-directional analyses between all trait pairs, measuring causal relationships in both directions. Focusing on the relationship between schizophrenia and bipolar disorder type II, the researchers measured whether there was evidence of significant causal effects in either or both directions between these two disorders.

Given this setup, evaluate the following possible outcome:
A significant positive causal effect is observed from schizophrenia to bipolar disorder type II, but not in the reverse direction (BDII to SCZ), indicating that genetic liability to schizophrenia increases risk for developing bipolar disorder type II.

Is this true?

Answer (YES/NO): NO